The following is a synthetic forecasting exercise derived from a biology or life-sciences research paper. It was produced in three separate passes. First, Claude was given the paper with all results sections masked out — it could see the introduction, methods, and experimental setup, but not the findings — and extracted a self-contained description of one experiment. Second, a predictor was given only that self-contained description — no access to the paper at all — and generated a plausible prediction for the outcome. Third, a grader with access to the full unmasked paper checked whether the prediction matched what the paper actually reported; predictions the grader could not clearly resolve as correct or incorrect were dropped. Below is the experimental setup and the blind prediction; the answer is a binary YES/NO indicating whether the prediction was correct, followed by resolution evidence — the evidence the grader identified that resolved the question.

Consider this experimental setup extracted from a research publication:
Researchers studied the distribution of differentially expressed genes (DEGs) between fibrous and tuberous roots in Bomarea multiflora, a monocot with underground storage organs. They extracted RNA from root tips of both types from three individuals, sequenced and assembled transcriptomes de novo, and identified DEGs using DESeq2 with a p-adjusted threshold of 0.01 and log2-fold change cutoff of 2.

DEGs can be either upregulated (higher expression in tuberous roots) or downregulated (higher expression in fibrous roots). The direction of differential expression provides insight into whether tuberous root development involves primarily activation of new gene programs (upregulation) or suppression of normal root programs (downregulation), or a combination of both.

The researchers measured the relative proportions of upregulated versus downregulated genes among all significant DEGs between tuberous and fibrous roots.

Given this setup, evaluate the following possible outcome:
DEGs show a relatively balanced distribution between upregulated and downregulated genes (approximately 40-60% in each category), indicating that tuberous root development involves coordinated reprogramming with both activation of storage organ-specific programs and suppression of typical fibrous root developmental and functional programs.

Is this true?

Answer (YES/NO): YES